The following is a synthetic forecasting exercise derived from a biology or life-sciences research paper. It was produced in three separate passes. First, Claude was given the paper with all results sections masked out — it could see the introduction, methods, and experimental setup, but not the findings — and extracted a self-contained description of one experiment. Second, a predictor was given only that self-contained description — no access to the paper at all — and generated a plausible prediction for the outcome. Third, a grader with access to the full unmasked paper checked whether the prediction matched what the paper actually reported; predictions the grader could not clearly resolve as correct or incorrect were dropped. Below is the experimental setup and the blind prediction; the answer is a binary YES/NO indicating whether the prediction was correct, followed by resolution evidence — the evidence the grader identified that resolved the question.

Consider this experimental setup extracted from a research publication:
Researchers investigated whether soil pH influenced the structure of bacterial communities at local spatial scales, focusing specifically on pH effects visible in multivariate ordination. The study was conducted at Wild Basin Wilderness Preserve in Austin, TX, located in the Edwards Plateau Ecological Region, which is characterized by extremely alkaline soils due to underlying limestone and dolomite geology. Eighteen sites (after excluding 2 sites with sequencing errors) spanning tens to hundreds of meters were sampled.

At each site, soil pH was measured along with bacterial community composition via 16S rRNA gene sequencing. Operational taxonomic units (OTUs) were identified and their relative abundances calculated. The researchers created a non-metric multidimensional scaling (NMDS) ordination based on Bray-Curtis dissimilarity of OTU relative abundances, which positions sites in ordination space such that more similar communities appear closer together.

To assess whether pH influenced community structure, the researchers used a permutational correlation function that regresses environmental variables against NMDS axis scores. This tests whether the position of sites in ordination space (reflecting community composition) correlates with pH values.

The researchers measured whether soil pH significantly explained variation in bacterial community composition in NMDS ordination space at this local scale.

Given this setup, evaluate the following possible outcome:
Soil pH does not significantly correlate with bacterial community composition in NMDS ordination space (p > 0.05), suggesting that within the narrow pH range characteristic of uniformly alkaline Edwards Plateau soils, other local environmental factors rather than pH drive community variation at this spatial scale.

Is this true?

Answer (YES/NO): NO